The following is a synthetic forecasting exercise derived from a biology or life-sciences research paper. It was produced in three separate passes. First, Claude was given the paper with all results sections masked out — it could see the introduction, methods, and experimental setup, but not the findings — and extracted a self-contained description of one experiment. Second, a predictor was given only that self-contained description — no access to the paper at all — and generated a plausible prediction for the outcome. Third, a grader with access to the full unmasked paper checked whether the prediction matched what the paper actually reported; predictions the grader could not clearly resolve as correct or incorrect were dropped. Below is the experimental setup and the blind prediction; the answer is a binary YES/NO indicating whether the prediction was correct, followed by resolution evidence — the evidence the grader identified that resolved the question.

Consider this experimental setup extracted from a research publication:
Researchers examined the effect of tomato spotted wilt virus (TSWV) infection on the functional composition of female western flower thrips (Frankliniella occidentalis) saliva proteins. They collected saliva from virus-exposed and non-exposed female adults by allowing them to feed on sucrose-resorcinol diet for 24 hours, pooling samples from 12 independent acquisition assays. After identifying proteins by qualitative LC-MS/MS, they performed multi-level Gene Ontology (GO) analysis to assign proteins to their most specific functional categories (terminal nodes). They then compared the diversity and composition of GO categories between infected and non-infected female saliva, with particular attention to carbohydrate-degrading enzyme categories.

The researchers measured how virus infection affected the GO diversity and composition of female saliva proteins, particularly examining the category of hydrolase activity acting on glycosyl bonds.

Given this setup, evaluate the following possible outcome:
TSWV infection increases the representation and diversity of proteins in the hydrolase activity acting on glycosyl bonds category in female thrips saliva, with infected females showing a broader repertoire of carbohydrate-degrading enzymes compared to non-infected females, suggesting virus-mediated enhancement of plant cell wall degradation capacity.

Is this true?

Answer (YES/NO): NO